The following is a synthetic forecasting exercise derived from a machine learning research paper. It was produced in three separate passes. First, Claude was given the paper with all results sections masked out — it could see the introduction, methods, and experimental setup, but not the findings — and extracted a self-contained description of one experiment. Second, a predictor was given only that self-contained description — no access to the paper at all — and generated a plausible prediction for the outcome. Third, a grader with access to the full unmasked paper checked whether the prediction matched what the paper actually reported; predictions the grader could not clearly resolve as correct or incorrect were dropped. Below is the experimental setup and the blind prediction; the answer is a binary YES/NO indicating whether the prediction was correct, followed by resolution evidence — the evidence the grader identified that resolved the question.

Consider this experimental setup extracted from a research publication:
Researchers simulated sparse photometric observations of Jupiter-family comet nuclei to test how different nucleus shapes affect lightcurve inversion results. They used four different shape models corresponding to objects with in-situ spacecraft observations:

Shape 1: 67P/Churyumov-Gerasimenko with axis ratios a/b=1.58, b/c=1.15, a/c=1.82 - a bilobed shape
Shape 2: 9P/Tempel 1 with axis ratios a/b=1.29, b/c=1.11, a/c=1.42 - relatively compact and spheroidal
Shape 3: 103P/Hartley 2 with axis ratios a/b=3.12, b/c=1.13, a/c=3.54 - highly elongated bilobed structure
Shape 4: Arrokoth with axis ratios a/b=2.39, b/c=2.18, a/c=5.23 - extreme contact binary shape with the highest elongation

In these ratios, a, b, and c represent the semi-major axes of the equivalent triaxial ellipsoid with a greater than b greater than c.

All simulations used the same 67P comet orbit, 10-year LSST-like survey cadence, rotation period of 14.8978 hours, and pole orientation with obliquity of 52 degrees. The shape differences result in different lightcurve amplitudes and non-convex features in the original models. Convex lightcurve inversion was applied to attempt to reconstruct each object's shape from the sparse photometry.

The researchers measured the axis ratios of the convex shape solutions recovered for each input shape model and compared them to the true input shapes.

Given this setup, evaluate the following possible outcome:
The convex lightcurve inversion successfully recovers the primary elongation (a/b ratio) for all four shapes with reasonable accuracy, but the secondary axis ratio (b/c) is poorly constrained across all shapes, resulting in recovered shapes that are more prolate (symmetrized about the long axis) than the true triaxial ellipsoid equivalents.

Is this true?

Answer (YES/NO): NO